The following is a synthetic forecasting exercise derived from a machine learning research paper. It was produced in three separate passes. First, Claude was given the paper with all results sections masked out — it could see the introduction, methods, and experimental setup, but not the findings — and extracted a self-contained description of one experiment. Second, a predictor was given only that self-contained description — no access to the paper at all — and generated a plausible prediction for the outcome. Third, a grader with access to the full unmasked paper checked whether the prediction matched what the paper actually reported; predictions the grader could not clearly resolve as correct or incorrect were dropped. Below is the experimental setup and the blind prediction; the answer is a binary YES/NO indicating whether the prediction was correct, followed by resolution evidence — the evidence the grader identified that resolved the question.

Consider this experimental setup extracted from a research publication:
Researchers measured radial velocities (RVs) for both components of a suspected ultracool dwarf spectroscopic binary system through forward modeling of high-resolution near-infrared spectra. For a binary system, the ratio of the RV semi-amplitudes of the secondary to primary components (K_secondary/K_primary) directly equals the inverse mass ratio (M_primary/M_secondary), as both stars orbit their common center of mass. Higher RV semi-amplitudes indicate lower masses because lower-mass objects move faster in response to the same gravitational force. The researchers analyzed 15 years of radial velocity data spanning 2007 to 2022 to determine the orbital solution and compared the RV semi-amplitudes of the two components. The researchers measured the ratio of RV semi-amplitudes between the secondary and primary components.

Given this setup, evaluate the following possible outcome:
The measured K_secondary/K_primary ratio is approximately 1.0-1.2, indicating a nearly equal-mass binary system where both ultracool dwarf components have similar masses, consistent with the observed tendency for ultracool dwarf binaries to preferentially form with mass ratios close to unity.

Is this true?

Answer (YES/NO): YES